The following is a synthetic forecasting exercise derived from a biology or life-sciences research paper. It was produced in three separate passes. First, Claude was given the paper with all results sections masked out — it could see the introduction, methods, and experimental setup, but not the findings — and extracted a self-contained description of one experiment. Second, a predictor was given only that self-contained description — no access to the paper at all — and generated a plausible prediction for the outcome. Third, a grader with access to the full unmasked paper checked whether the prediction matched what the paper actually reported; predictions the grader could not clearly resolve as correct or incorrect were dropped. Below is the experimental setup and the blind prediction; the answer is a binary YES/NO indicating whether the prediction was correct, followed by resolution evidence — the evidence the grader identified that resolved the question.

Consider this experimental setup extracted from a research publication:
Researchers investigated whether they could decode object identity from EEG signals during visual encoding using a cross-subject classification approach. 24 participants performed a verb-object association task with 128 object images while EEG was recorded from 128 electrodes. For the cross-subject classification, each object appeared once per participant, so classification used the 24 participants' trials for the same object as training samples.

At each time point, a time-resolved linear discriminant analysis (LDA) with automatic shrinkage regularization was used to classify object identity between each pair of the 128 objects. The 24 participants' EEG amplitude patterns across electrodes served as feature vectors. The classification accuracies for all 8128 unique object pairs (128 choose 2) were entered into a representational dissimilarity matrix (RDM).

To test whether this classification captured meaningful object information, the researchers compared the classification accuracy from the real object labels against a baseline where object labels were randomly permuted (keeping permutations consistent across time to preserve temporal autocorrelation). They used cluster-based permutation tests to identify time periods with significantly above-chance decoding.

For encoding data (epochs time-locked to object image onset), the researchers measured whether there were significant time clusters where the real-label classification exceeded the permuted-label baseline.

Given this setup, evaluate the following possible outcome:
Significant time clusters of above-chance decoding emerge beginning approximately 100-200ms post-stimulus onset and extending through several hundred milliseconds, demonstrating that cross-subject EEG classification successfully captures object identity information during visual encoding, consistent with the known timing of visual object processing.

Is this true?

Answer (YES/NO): NO